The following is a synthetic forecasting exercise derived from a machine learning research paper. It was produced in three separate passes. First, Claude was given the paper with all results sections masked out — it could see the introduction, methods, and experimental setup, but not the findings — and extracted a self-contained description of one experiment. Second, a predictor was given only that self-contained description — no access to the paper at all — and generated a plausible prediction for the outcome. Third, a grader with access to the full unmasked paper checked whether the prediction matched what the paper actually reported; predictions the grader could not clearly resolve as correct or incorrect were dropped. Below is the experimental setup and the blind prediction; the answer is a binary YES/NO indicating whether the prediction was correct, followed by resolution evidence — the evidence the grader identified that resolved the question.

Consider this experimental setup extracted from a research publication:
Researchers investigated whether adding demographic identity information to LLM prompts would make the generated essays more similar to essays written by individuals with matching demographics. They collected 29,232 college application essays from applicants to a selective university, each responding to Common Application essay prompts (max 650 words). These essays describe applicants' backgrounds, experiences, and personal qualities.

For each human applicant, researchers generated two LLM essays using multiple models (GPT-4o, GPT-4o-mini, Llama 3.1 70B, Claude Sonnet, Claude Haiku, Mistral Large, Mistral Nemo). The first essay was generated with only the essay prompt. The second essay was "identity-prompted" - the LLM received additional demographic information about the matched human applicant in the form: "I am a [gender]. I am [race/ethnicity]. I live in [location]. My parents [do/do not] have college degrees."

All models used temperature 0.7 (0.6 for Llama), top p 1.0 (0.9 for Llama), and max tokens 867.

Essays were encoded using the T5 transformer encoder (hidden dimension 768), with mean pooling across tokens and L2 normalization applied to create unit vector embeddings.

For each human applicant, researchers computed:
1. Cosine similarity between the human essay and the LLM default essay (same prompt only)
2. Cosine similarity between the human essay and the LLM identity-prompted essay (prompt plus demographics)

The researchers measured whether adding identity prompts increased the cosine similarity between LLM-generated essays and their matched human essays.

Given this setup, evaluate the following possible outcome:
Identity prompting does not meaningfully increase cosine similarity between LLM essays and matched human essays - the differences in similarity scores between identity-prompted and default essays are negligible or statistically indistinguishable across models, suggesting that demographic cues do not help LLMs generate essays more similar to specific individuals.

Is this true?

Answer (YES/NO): NO